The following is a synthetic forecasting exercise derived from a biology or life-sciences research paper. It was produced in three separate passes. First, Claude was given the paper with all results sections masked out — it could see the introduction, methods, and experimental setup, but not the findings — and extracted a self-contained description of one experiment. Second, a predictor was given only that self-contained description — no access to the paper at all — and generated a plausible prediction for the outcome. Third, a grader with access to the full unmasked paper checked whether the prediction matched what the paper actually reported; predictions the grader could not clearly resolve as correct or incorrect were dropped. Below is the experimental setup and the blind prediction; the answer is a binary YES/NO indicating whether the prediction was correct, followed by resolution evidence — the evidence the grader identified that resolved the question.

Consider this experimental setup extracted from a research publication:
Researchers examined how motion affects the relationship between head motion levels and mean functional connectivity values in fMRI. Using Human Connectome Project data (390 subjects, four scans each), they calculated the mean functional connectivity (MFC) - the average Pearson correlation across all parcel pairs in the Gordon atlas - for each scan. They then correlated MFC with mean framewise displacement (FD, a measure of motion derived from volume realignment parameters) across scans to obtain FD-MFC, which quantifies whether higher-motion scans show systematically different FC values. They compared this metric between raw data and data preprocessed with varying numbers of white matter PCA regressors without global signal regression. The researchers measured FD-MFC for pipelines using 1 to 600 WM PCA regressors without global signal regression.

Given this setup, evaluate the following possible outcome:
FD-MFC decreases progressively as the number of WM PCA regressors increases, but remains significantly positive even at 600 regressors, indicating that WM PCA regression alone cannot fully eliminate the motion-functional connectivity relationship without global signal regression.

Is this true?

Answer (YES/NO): NO